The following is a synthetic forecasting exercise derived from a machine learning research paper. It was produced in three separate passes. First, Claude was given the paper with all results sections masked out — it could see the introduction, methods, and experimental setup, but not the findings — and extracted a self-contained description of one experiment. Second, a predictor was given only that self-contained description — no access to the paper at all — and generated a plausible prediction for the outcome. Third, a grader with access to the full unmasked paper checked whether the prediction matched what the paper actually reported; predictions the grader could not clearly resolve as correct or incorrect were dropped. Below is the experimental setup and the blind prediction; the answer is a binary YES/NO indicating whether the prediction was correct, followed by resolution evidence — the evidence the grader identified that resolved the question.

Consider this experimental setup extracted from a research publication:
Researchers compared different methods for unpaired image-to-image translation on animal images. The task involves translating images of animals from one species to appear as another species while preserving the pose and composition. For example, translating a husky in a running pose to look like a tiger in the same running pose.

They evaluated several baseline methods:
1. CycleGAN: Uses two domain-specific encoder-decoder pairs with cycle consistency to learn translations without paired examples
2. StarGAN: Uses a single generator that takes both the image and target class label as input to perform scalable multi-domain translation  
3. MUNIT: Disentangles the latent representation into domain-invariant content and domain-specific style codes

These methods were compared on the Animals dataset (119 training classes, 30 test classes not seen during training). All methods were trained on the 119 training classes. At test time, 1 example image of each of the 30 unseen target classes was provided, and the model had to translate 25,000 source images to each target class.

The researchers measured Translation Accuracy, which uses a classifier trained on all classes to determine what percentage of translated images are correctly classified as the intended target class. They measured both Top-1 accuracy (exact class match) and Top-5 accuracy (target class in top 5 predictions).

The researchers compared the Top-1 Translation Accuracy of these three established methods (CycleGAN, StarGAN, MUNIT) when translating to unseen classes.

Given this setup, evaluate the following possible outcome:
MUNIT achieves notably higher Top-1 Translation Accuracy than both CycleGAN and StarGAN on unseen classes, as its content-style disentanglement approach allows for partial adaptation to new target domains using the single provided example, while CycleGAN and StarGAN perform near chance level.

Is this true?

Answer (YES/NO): NO